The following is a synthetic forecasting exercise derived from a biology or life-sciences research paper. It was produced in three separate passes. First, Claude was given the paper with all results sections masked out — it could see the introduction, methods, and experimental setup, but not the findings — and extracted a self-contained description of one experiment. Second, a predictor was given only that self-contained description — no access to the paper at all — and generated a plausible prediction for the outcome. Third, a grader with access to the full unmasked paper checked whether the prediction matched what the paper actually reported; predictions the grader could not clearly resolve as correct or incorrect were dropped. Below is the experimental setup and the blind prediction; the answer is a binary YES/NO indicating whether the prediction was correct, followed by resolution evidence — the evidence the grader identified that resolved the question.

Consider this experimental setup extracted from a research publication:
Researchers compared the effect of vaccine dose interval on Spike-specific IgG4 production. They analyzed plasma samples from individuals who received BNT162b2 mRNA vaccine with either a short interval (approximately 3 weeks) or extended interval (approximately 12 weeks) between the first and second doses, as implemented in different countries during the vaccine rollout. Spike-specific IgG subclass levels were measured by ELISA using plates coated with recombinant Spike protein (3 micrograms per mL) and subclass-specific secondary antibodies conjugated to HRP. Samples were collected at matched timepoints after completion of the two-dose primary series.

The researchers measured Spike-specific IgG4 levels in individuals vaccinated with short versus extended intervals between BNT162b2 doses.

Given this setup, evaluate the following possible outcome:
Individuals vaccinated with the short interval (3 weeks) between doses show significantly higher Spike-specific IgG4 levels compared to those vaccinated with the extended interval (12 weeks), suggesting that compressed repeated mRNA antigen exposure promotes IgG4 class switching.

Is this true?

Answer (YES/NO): NO